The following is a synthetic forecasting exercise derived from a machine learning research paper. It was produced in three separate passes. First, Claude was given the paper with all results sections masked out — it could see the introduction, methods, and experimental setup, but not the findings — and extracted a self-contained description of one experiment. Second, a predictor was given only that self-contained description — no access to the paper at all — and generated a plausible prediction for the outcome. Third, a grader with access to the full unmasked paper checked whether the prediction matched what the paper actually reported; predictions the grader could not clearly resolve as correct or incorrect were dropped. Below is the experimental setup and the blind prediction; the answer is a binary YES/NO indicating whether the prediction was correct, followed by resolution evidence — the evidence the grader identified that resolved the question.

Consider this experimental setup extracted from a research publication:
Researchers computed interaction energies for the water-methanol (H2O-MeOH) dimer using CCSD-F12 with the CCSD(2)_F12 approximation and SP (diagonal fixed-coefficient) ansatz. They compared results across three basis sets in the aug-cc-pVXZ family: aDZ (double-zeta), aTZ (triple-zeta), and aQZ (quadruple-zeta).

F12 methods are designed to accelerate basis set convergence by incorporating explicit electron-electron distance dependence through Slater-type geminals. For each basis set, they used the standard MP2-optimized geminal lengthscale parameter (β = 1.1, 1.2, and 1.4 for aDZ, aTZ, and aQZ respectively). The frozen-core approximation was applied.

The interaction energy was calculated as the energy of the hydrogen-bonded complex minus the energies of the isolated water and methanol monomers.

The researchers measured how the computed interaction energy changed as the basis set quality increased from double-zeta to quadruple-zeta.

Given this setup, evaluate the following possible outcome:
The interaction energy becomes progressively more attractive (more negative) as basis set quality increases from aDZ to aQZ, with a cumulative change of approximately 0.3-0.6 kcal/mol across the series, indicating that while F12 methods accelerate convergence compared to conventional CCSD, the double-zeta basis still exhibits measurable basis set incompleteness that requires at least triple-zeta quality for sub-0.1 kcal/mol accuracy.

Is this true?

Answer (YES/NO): NO